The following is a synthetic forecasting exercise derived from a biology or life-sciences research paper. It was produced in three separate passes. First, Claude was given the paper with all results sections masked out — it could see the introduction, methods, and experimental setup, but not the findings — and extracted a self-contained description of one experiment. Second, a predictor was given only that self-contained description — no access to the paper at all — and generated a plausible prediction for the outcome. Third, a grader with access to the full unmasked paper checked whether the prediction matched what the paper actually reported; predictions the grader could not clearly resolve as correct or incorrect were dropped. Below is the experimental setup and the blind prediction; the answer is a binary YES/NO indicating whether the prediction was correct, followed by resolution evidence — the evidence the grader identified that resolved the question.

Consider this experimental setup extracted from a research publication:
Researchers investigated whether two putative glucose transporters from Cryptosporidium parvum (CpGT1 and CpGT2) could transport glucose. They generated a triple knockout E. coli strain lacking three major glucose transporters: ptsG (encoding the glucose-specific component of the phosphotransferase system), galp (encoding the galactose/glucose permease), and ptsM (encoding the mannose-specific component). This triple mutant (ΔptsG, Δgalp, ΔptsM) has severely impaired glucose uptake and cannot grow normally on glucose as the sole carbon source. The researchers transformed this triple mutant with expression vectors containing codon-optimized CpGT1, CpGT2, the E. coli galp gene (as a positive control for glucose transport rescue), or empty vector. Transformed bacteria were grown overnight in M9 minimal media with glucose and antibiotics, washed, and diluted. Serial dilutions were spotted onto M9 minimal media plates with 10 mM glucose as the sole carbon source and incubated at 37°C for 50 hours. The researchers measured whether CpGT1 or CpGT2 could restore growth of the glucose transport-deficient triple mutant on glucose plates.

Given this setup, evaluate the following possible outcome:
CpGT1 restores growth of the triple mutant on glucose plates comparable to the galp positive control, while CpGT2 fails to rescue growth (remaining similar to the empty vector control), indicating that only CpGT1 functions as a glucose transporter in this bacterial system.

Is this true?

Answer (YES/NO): NO